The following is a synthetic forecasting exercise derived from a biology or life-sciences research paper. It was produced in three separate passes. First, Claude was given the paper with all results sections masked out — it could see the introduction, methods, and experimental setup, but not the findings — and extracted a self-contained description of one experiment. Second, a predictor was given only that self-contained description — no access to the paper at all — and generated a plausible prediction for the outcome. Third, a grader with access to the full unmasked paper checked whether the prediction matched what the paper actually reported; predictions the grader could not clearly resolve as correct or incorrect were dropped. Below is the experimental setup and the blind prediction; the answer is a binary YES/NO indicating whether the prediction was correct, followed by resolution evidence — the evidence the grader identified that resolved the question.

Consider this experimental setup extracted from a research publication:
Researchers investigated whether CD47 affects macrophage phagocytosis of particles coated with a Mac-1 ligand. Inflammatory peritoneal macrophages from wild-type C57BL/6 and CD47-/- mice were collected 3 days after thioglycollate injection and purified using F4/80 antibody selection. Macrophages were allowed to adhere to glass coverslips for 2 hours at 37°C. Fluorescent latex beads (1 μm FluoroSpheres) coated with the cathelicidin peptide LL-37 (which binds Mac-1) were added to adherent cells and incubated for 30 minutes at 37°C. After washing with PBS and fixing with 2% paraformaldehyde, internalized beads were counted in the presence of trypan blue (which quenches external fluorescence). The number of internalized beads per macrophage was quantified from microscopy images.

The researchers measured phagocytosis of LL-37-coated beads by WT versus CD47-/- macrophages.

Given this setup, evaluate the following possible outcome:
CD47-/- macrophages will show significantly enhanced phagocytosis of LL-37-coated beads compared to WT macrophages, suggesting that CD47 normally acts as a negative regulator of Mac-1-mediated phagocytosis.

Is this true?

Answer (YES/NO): NO